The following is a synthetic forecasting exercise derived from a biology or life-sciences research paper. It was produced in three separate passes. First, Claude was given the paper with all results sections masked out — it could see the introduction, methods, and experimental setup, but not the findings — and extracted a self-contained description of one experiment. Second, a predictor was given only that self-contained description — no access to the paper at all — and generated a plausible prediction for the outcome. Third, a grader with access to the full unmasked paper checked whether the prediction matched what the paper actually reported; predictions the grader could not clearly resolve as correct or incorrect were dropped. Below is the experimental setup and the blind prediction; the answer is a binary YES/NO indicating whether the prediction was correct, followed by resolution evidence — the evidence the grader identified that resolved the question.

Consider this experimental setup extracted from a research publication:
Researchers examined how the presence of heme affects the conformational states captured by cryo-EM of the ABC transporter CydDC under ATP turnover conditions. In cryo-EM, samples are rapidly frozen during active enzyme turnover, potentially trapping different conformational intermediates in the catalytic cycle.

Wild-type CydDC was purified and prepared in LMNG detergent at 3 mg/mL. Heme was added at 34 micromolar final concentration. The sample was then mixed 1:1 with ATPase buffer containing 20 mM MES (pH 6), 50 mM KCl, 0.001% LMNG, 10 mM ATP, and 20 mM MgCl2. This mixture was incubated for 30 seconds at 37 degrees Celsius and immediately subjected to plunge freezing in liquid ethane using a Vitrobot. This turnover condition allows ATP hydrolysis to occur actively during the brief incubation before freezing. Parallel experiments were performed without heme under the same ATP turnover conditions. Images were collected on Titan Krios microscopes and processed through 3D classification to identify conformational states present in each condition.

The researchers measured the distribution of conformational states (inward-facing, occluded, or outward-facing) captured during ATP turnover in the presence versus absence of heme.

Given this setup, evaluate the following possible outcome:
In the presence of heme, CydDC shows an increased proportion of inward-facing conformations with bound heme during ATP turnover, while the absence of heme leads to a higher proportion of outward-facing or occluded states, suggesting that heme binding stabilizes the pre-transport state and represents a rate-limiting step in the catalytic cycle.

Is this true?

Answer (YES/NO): NO